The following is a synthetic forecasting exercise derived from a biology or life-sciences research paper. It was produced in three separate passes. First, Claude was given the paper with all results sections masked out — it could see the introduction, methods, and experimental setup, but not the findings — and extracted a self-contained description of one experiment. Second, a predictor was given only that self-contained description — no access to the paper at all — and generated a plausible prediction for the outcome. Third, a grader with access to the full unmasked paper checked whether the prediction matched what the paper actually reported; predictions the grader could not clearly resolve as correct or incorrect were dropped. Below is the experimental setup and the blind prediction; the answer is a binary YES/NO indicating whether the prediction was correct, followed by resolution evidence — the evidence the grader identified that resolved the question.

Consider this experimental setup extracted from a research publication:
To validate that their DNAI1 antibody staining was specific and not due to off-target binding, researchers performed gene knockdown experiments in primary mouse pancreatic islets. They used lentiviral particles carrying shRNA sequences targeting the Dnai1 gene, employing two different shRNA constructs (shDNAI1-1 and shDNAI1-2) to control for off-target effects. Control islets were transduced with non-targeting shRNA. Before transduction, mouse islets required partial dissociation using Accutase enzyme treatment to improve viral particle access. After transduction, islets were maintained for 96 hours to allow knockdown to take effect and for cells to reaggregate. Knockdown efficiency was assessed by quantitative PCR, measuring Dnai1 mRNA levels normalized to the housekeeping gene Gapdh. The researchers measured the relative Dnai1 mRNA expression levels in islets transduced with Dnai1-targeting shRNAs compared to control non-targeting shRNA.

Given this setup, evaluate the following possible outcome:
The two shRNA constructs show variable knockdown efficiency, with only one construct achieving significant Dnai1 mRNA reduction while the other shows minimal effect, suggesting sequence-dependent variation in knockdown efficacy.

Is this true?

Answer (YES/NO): NO